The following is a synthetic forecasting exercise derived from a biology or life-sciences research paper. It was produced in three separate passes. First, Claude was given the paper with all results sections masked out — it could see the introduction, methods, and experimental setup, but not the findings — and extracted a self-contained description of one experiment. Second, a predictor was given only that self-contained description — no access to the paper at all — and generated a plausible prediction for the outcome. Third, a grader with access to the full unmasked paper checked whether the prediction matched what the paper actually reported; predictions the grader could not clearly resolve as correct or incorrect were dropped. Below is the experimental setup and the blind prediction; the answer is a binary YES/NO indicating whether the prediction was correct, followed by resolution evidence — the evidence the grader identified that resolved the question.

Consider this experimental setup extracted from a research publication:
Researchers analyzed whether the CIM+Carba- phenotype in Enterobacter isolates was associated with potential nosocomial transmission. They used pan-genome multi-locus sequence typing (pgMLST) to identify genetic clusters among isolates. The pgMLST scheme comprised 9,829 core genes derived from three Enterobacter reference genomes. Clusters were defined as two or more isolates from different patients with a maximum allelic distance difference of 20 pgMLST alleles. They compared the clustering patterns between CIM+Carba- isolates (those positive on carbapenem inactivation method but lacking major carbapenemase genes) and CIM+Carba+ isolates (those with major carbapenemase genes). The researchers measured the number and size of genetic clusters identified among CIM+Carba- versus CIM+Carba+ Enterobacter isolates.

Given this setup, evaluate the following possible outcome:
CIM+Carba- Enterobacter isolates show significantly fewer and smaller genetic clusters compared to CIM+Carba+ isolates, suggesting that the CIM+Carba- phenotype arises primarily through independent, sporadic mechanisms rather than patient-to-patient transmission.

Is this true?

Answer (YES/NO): YES